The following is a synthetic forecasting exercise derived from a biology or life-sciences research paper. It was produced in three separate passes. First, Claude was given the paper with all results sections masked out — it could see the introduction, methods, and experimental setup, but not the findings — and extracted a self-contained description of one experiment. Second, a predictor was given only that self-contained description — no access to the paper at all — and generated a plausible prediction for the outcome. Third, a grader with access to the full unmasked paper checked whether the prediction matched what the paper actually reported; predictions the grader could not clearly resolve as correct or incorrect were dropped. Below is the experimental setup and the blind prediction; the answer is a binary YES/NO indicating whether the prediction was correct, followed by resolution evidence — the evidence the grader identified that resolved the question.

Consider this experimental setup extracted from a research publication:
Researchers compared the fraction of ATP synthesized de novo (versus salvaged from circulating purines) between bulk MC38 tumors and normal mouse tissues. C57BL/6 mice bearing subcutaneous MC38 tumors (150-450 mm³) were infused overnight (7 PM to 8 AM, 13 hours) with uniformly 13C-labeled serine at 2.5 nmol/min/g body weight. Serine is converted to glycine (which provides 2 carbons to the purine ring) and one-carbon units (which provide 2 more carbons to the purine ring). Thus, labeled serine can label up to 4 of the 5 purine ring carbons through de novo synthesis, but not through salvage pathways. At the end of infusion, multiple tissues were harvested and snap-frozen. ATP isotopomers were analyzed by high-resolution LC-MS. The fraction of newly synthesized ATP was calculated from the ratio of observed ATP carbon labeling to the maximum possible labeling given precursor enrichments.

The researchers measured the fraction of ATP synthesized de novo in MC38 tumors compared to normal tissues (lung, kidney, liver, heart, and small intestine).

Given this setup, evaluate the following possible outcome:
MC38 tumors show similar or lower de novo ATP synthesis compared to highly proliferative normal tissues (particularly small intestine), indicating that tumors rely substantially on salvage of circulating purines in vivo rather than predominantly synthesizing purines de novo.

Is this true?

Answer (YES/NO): NO